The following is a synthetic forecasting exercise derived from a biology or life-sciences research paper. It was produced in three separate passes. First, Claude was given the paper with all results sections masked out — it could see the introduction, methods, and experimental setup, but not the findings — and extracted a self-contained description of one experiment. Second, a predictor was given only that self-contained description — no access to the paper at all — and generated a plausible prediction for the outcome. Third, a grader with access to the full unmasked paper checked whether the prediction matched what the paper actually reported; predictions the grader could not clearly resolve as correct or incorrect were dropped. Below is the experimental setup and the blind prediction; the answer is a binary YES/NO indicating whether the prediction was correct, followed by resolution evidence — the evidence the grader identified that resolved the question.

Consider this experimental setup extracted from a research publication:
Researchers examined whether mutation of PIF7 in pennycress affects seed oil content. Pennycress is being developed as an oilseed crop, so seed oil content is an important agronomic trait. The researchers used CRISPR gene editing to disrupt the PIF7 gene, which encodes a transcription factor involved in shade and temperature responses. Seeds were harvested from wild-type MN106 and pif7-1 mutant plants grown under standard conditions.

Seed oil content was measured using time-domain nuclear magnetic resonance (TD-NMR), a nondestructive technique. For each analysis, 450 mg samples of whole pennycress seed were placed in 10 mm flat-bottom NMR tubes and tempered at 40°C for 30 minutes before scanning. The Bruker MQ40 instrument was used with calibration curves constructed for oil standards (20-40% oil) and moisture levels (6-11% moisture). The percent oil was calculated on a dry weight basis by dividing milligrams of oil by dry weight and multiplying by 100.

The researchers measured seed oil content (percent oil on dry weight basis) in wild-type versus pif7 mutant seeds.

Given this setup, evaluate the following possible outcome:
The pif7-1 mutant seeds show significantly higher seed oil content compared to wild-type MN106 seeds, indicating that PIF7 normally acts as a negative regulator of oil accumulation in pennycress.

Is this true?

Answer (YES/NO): NO